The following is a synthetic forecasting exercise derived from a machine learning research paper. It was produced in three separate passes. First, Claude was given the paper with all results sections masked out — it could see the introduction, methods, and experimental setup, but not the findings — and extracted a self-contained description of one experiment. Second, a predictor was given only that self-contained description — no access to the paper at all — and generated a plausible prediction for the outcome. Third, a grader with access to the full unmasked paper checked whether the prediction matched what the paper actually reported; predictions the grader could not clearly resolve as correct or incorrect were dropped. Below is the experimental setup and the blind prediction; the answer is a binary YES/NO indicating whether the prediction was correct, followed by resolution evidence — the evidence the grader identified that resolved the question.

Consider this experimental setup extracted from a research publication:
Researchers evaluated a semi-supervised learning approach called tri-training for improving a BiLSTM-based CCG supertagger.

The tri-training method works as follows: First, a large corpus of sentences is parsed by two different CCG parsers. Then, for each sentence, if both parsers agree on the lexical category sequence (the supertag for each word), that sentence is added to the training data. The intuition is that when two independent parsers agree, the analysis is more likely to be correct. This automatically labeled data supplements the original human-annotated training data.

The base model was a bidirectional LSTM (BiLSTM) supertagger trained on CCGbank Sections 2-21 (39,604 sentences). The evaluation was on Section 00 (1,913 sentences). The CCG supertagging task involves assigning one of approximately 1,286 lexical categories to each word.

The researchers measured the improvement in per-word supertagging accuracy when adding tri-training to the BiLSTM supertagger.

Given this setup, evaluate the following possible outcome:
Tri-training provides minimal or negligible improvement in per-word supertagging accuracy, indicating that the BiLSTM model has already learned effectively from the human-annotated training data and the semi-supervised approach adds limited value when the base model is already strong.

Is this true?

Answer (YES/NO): NO